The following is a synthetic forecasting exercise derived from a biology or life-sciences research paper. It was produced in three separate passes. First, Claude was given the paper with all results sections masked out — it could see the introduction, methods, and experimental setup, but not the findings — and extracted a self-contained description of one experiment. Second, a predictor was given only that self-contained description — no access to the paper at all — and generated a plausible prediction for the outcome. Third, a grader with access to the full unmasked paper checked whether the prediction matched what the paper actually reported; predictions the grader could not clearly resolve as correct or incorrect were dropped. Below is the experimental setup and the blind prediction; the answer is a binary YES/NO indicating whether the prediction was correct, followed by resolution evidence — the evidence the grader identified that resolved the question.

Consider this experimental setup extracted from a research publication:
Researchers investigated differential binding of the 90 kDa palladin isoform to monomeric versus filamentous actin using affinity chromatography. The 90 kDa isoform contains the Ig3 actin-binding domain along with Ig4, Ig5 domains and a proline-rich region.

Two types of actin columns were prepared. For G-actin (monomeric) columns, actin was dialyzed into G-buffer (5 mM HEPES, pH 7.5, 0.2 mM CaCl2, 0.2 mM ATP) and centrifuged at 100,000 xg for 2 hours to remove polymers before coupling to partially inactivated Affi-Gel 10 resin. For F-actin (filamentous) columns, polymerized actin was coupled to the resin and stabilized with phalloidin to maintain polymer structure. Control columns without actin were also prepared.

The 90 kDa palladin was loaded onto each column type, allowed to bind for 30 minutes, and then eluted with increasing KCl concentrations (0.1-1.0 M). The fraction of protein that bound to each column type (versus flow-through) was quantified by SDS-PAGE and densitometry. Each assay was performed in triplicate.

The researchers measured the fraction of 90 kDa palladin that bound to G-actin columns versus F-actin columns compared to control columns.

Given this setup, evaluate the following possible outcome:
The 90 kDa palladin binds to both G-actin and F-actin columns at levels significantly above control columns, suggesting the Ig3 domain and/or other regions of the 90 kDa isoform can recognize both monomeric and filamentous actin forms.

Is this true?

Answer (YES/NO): NO